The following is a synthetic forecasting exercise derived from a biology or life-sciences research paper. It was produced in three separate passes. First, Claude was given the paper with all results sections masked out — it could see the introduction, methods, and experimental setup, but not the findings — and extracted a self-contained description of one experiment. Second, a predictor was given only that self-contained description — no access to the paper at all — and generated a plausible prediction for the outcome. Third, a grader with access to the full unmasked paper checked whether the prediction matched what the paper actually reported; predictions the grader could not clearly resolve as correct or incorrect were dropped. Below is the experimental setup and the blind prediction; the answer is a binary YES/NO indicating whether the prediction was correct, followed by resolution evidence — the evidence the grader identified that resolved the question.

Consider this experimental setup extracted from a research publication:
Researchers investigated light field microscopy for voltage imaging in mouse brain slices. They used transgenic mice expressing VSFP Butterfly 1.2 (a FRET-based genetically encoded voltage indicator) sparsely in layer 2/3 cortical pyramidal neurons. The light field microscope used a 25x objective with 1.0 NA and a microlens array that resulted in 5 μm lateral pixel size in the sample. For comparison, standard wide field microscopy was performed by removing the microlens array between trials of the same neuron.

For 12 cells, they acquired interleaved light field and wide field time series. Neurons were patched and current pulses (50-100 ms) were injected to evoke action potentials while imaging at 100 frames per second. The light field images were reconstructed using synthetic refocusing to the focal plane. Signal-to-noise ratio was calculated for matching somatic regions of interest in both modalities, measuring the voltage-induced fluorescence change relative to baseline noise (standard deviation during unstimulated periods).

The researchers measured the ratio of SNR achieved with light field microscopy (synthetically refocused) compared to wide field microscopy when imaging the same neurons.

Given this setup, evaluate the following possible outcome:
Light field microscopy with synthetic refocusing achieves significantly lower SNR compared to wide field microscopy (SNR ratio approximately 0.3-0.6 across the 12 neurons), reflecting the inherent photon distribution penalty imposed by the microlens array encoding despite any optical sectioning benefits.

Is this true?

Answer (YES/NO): NO